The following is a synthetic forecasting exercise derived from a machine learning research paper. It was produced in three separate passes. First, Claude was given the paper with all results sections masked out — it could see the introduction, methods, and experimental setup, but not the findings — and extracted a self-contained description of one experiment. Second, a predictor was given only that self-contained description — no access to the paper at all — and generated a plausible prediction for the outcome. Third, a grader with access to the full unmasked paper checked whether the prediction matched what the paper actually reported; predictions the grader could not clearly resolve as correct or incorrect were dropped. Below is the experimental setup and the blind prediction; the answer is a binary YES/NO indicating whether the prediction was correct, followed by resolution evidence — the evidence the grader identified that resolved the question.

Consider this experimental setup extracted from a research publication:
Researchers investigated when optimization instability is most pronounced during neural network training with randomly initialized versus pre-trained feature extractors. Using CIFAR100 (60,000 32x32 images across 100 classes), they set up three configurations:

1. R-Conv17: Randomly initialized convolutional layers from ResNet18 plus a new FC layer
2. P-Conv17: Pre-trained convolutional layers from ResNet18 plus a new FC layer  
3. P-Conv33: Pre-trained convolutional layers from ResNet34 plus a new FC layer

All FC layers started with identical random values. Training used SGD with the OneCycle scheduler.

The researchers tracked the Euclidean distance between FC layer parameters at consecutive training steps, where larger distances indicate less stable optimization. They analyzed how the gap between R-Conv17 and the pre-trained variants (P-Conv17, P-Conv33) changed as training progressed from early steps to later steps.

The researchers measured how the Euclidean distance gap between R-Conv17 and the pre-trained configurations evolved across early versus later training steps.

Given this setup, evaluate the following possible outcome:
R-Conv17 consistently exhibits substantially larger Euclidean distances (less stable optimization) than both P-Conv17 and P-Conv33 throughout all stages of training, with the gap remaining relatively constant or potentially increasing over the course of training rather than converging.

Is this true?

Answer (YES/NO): NO